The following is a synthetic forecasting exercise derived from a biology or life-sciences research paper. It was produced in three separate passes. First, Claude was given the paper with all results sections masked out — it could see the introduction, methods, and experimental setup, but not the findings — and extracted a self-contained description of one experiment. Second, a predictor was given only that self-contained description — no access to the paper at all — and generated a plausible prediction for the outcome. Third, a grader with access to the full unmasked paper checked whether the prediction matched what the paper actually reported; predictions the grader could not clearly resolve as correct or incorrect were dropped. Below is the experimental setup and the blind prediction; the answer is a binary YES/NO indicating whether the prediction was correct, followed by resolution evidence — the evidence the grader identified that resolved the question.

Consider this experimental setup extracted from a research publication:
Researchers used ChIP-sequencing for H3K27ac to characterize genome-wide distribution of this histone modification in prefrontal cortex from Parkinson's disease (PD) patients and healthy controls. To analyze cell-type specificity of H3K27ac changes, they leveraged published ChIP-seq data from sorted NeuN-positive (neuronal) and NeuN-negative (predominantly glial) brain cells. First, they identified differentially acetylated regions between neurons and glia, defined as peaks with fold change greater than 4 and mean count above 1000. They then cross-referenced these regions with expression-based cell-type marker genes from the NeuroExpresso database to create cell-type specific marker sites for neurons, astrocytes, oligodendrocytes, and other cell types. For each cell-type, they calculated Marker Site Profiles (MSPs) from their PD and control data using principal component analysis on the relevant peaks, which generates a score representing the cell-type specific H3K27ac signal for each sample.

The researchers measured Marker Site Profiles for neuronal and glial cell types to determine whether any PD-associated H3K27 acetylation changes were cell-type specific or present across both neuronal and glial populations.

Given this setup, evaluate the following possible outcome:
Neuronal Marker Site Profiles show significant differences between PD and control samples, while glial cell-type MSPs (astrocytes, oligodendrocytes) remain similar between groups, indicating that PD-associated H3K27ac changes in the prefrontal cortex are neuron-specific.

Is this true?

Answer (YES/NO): NO